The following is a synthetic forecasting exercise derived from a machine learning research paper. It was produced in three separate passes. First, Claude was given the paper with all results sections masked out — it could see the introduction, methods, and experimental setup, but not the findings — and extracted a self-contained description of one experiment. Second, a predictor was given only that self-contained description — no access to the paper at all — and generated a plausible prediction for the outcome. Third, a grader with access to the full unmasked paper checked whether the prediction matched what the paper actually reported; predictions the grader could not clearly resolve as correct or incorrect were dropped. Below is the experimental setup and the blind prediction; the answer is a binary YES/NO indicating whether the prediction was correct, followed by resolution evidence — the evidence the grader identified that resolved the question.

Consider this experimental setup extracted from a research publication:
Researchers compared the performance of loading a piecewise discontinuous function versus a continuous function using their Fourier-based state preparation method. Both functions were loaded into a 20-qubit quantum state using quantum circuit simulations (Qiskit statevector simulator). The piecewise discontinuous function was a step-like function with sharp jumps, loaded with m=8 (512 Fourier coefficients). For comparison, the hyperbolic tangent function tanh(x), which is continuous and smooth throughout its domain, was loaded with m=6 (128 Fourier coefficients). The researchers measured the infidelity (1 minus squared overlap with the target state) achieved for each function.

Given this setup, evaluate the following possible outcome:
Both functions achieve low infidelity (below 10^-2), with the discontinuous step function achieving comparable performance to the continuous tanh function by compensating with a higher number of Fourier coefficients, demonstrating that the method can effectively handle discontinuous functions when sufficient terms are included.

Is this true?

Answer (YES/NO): NO